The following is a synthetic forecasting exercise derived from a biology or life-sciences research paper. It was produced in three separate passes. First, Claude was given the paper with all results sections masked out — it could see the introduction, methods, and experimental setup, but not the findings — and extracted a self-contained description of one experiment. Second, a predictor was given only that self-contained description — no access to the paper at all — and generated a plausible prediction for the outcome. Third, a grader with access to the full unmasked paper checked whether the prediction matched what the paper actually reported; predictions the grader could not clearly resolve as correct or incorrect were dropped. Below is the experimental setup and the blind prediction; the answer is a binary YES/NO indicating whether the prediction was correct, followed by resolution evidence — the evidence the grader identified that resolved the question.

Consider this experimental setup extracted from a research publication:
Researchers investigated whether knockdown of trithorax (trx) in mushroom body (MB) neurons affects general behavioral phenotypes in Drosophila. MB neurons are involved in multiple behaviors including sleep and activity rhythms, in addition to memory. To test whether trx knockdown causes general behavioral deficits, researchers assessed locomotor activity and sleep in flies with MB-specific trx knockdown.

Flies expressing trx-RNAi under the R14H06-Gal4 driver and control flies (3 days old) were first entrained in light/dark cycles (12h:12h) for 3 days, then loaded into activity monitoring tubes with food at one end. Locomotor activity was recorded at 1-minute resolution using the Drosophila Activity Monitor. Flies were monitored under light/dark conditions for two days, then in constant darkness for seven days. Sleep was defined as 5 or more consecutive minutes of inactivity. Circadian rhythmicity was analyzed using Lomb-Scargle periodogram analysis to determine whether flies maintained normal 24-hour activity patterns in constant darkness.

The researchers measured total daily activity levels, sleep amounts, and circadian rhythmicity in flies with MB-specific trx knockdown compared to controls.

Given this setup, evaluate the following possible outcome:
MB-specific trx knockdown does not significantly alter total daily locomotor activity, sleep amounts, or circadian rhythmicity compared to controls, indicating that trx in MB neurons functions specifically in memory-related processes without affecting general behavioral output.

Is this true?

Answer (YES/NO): NO